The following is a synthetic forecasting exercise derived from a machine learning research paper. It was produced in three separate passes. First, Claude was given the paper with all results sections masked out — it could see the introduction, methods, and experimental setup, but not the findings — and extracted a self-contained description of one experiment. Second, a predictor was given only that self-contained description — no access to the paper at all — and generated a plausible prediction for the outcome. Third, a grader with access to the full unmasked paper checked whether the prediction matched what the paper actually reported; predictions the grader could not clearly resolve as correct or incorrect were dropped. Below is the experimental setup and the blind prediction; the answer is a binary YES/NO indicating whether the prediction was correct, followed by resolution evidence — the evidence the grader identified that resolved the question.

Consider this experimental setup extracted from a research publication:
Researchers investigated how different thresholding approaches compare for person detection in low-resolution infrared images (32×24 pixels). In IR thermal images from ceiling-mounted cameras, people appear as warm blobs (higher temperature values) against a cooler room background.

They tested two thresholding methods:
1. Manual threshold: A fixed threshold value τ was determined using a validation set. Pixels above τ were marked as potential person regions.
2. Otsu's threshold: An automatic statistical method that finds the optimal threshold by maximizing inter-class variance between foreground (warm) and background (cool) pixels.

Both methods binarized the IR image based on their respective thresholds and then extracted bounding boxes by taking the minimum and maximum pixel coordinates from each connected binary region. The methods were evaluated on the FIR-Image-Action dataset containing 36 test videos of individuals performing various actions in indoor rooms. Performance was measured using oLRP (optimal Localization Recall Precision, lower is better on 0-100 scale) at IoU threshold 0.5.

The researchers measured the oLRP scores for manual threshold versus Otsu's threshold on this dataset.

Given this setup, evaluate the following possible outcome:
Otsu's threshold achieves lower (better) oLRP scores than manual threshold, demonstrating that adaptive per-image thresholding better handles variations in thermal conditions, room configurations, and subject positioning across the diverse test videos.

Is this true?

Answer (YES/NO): YES